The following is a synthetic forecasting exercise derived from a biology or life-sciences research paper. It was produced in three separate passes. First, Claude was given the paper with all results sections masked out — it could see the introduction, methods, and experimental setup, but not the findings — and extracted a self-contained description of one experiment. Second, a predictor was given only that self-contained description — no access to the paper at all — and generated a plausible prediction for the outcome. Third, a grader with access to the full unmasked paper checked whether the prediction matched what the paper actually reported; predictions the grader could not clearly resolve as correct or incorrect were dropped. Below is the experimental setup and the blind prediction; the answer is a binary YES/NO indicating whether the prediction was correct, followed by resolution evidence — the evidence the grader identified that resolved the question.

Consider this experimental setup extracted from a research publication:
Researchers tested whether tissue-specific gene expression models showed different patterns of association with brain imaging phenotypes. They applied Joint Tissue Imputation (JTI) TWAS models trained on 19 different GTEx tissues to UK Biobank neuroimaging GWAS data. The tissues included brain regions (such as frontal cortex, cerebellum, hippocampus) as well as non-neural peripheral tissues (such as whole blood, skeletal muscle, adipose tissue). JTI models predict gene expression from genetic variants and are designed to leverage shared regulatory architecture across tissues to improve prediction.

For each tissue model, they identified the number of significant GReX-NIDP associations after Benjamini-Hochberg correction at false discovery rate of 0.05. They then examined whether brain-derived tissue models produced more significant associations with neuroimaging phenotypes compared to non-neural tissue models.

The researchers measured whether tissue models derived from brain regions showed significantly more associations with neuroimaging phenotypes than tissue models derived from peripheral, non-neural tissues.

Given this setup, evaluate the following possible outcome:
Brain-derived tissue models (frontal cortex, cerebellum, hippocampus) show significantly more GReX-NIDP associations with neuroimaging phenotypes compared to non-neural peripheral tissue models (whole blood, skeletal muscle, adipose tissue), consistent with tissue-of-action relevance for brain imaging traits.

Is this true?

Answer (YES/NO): YES